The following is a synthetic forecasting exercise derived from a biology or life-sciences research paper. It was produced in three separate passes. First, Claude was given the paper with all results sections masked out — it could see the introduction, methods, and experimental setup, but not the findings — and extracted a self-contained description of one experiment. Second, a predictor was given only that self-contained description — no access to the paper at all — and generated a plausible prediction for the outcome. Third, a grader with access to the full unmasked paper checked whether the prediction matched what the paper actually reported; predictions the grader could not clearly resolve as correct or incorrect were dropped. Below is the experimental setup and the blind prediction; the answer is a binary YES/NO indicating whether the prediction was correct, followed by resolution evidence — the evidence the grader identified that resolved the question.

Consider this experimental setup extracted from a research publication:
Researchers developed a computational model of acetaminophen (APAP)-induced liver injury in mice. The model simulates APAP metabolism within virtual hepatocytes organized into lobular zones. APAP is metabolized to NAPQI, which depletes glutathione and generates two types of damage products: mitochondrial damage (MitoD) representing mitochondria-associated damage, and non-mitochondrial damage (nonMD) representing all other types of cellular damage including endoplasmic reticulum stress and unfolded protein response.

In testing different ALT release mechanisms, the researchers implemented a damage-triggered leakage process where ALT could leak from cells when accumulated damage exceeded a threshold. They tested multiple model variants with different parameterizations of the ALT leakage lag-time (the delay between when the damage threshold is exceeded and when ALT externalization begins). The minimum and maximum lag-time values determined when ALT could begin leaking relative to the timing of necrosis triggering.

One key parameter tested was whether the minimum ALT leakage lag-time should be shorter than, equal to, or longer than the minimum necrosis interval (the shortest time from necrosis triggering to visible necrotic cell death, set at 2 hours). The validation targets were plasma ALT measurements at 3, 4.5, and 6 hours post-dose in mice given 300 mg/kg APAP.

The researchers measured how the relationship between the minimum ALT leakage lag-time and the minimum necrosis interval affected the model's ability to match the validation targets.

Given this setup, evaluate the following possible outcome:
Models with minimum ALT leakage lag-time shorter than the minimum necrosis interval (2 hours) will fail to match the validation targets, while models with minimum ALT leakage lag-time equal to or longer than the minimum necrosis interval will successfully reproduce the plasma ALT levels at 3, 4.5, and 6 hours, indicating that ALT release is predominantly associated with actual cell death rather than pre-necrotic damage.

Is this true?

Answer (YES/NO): NO